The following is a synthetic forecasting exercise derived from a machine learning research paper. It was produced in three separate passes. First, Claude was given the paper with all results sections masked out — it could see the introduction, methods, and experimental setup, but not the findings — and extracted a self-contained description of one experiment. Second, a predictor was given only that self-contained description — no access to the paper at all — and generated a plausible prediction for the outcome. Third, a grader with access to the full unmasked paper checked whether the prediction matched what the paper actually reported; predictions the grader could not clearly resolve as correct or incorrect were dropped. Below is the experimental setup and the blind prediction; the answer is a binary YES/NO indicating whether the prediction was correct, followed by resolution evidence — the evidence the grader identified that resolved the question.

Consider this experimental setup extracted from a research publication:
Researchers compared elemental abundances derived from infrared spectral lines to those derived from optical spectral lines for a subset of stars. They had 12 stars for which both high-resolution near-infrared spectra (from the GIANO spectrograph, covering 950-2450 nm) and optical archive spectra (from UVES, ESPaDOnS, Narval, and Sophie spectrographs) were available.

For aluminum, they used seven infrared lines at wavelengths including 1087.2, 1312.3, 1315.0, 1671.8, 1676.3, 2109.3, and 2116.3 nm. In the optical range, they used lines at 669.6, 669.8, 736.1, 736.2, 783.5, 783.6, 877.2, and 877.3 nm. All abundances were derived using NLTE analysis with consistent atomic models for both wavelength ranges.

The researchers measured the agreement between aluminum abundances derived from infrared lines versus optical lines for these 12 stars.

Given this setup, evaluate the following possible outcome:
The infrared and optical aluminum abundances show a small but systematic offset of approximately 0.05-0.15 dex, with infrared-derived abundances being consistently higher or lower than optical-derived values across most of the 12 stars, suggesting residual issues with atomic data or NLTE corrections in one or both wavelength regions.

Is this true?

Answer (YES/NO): NO